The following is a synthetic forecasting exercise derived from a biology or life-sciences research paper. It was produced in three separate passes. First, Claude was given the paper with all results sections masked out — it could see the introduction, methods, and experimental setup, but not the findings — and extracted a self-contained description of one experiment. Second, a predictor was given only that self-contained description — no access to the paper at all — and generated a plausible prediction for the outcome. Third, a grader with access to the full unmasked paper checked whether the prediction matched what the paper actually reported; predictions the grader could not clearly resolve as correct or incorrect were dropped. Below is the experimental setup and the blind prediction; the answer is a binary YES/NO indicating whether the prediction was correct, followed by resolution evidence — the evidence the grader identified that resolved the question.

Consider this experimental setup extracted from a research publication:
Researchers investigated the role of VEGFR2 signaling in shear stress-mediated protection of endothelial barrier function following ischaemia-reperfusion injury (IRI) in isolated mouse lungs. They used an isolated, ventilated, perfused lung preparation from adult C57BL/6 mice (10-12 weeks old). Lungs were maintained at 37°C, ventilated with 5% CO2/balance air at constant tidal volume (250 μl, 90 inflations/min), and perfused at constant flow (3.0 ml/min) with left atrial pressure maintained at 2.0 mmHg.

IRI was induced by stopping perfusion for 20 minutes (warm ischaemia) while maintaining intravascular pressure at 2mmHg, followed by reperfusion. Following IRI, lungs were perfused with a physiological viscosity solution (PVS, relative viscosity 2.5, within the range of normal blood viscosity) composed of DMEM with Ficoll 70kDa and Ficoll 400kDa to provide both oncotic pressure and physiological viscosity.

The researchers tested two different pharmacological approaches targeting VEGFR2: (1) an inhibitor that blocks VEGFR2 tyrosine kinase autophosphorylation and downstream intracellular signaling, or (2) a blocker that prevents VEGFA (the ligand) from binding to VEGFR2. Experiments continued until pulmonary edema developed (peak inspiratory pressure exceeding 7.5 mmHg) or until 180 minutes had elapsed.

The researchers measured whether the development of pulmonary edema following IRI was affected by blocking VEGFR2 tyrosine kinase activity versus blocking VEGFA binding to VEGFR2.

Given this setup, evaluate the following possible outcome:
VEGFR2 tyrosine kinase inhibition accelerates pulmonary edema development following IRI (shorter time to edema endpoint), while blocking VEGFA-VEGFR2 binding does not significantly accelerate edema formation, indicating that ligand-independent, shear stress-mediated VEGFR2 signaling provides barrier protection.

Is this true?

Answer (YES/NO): YES